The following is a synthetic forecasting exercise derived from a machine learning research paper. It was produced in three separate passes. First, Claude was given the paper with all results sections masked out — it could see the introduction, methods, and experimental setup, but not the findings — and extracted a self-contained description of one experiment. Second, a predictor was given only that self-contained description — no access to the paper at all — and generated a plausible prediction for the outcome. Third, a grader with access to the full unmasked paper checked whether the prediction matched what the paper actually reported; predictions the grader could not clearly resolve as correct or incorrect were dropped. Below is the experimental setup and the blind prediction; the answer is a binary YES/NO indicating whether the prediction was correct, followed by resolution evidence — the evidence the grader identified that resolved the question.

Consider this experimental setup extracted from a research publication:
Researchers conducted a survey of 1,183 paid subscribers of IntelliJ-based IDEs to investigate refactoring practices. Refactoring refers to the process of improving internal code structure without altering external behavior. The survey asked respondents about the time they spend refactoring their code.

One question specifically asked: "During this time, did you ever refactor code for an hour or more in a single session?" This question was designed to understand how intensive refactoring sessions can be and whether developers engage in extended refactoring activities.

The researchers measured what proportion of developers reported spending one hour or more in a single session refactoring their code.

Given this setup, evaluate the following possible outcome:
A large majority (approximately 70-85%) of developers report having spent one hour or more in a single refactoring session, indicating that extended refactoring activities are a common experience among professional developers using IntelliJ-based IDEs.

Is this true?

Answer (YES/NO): NO